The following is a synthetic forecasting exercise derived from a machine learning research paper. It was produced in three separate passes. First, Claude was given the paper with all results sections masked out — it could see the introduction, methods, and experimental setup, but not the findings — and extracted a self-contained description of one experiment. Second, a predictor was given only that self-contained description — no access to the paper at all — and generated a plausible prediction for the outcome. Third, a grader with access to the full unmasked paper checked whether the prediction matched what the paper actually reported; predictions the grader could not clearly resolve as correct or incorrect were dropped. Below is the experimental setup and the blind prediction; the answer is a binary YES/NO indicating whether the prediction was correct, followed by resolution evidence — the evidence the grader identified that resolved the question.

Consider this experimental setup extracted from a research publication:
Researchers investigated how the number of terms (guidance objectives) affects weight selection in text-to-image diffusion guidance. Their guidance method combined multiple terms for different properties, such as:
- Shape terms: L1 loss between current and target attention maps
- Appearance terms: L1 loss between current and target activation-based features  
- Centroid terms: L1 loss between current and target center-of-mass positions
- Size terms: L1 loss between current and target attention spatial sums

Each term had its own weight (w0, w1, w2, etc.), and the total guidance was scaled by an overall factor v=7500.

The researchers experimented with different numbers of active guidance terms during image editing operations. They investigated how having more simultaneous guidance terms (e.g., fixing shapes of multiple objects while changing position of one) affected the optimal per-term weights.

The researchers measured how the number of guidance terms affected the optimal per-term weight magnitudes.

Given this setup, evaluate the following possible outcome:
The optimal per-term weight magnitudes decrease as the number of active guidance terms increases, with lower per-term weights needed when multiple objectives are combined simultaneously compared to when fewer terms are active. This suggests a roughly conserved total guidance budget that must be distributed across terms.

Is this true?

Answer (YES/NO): NO